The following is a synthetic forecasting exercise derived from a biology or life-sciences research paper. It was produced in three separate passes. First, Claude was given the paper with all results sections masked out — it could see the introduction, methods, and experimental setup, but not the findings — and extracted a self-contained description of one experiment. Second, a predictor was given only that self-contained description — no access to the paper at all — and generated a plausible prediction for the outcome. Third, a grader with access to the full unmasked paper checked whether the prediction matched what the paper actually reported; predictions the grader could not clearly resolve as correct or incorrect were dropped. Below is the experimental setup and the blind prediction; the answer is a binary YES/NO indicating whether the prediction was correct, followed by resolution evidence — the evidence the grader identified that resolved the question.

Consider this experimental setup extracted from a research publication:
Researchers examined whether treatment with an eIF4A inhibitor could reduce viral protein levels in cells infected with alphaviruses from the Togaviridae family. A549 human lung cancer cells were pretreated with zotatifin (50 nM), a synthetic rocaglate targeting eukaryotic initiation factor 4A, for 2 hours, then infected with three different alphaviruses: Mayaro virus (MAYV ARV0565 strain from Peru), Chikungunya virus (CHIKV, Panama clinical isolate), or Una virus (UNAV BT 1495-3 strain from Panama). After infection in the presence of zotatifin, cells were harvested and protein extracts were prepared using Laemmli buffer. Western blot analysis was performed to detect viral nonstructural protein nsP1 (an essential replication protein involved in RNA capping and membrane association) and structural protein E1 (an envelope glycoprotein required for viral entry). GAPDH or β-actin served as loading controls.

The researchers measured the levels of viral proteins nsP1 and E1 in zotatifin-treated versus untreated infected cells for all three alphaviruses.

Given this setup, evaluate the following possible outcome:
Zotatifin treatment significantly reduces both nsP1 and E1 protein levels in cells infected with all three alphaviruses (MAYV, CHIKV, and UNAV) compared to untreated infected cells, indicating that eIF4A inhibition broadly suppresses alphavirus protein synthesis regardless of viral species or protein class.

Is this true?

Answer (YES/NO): NO